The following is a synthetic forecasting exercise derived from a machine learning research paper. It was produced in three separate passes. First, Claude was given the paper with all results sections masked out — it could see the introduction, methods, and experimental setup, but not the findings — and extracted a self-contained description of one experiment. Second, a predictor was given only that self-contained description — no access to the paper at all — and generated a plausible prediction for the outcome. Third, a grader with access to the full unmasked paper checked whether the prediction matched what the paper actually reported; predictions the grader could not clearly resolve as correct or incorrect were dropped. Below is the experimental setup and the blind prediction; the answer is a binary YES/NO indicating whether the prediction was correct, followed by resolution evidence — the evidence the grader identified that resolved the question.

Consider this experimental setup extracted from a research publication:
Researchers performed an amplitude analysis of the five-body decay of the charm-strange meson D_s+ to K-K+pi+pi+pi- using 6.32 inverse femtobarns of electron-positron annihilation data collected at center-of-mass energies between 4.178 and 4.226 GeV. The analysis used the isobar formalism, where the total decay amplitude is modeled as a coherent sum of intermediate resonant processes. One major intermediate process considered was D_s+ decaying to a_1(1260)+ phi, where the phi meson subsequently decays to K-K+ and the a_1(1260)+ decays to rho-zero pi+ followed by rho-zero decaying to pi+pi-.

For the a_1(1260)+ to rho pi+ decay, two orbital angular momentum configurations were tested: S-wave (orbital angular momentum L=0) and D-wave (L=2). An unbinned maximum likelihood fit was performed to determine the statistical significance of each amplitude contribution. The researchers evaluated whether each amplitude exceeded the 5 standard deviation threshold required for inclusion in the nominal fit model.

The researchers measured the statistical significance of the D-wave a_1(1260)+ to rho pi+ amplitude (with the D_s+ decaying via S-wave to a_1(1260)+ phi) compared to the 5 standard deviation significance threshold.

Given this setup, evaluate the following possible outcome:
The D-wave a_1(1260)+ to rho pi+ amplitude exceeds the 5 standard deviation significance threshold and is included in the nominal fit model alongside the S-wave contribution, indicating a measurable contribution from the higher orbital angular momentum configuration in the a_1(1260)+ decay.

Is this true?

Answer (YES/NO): NO